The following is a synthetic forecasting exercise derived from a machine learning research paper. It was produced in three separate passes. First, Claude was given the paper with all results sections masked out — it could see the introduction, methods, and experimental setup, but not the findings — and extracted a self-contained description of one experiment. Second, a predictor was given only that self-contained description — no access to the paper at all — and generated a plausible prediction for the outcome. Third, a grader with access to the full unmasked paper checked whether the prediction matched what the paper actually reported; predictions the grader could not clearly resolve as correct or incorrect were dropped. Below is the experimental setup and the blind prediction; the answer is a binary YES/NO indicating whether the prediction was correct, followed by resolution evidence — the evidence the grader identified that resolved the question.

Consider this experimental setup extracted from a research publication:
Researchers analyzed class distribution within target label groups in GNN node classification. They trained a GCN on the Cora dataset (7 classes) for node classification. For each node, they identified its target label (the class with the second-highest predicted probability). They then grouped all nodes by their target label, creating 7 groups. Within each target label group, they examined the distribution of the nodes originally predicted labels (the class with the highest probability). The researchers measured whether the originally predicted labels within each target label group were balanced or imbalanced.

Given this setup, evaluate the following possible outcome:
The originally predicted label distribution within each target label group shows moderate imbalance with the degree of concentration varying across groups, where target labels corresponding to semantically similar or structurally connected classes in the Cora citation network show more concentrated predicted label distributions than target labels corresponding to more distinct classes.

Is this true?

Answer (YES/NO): NO